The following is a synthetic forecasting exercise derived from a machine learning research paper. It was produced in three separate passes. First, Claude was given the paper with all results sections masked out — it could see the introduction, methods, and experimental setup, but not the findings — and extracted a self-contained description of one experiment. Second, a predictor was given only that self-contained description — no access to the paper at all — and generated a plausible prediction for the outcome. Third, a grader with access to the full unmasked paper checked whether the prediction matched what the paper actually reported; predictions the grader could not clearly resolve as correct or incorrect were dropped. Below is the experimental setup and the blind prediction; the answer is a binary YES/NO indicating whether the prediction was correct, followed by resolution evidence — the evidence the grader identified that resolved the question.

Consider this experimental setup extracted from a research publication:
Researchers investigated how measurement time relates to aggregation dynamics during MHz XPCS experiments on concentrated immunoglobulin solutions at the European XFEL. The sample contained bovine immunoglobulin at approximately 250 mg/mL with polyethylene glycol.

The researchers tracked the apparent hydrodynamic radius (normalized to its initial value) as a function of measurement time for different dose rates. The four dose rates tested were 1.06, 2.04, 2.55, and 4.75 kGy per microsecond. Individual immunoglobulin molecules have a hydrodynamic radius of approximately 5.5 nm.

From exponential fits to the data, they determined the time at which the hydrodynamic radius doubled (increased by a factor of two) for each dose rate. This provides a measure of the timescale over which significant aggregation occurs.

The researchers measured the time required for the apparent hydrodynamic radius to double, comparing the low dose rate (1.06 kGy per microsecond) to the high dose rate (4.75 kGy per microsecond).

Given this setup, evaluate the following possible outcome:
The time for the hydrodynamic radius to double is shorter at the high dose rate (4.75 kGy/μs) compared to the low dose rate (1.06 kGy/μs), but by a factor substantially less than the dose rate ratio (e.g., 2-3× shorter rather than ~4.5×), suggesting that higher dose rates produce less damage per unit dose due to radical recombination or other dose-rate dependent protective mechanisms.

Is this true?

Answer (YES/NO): YES